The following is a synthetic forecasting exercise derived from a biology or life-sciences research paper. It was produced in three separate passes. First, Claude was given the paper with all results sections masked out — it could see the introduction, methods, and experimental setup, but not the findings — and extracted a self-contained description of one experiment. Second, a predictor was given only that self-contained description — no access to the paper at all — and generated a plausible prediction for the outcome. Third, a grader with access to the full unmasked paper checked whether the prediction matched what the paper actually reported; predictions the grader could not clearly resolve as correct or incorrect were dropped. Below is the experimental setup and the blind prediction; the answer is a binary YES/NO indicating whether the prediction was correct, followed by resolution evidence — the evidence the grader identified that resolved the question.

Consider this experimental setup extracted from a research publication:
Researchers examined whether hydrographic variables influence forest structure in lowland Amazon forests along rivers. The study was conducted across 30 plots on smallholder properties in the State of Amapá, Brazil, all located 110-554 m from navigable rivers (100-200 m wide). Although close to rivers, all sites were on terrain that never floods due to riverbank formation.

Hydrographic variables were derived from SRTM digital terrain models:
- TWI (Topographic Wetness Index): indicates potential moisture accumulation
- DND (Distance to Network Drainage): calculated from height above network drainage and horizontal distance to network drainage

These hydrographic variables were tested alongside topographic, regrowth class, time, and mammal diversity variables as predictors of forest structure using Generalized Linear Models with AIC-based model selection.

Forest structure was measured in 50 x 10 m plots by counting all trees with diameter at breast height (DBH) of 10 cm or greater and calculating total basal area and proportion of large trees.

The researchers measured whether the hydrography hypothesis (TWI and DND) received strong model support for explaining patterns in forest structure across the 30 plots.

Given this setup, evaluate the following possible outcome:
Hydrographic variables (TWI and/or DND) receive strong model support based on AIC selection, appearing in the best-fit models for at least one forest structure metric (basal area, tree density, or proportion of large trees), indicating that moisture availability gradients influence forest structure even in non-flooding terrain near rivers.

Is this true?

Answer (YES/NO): NO